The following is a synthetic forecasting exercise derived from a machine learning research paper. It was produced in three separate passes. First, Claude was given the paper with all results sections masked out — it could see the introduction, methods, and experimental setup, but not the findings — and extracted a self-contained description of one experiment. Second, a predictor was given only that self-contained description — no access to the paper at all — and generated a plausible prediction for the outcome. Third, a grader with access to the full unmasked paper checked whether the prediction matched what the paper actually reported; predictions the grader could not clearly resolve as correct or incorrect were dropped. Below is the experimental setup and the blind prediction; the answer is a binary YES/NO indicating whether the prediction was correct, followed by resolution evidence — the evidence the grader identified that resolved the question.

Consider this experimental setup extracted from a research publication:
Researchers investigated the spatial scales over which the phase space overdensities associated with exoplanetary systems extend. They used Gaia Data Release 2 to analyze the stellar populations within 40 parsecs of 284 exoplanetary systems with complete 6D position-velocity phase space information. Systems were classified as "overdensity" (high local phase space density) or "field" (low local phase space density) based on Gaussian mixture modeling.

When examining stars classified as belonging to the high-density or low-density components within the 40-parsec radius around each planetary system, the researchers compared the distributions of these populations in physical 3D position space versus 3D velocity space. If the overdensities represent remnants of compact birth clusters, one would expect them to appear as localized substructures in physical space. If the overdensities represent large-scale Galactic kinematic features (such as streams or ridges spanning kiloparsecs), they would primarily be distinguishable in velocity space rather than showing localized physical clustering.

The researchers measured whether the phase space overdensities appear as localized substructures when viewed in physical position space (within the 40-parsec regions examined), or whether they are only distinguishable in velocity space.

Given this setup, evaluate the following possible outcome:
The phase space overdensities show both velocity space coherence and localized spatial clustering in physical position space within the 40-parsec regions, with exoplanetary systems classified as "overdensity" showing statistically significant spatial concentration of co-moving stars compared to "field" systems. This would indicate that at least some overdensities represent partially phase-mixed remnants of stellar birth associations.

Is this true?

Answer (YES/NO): NO